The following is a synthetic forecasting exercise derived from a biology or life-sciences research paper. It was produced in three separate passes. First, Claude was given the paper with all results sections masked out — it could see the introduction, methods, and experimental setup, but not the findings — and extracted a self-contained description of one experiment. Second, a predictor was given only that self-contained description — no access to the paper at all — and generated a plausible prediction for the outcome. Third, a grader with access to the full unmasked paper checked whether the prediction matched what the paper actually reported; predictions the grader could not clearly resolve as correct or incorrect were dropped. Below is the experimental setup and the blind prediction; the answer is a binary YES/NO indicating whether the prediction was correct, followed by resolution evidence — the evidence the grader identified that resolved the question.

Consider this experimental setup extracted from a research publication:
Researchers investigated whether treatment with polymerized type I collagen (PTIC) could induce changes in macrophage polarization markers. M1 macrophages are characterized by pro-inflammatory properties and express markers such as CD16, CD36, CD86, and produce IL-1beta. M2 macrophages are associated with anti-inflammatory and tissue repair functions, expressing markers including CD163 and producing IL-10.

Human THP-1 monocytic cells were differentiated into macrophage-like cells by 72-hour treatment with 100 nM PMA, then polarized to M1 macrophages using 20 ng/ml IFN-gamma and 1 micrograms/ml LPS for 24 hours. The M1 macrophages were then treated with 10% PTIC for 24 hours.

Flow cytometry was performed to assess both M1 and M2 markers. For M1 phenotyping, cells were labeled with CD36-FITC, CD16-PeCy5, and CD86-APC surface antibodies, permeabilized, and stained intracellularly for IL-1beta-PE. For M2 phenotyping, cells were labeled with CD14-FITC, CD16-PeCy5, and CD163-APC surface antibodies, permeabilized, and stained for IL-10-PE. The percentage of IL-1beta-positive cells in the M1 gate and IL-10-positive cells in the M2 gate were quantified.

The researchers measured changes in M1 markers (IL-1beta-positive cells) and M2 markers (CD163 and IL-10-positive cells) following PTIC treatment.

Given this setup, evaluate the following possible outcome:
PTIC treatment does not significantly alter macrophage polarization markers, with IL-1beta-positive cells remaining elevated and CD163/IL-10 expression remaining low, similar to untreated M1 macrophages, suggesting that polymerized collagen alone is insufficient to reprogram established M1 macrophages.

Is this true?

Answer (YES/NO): NO